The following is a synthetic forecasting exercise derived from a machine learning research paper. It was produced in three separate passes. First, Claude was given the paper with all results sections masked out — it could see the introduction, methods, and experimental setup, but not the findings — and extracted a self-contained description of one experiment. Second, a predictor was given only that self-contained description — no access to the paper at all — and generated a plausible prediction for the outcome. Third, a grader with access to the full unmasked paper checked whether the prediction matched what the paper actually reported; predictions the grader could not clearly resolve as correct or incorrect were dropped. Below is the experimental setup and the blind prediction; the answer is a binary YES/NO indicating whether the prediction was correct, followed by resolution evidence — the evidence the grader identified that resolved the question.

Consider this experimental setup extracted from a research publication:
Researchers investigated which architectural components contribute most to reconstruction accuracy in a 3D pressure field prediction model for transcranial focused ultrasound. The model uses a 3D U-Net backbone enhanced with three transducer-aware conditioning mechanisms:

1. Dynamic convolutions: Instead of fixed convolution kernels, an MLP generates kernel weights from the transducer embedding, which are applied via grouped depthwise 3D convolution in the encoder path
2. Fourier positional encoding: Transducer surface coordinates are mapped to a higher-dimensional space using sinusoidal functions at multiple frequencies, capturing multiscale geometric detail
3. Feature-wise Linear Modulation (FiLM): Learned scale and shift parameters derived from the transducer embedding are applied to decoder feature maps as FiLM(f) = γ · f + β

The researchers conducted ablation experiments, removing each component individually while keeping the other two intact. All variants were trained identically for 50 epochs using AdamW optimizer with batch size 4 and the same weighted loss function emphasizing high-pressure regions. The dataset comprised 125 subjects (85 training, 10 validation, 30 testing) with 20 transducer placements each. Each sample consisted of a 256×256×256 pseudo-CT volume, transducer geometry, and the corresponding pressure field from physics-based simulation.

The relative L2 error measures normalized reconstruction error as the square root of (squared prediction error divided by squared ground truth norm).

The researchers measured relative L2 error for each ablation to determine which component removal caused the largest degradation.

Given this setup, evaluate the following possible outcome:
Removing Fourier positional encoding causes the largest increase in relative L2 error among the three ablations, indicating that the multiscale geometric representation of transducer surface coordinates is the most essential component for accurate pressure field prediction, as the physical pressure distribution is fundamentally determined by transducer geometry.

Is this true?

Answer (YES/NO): NO